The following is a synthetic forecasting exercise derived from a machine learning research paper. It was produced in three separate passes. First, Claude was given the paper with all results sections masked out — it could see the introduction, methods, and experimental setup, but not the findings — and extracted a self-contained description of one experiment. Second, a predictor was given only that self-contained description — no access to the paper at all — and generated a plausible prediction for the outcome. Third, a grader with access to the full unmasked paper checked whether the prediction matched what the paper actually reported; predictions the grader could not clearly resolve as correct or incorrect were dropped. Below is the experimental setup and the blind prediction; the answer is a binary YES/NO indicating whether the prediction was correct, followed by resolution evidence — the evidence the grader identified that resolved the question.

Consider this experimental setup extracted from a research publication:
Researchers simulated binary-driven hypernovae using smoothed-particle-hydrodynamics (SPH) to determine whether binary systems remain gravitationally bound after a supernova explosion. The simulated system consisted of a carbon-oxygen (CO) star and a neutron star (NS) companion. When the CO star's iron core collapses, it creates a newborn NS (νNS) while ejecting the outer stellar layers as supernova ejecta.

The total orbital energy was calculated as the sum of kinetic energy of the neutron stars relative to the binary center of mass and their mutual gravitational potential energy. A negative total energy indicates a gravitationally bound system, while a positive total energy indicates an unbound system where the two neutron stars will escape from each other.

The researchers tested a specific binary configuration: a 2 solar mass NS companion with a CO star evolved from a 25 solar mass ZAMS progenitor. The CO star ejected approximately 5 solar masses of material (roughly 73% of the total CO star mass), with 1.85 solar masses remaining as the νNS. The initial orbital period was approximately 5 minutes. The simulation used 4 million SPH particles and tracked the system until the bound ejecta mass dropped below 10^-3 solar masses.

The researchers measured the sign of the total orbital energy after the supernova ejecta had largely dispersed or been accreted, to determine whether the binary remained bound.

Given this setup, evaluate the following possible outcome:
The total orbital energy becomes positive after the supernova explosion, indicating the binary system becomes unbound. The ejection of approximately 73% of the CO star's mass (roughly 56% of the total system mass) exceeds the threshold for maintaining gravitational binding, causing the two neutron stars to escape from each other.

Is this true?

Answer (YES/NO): NO